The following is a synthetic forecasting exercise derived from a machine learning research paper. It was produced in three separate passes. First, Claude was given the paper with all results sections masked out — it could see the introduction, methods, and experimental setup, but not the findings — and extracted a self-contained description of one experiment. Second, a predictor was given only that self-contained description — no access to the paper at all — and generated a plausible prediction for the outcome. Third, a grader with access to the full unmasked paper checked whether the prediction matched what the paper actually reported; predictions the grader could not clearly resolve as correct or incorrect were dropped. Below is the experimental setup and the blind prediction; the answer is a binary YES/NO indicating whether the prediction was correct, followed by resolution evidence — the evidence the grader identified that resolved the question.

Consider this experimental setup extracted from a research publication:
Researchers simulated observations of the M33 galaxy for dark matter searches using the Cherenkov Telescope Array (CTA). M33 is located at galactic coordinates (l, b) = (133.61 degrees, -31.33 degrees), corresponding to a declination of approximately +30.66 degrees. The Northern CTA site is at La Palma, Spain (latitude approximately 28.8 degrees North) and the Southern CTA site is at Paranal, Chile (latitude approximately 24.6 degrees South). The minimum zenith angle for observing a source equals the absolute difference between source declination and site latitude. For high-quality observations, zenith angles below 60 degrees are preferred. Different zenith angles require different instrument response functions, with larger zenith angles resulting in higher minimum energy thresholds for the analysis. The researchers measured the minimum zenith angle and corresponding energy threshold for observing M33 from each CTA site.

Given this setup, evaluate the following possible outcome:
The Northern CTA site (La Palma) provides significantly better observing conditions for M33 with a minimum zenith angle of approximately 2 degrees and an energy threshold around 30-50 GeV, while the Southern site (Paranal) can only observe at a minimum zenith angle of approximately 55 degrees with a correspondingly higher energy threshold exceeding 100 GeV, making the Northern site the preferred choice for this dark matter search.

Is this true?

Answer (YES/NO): NO